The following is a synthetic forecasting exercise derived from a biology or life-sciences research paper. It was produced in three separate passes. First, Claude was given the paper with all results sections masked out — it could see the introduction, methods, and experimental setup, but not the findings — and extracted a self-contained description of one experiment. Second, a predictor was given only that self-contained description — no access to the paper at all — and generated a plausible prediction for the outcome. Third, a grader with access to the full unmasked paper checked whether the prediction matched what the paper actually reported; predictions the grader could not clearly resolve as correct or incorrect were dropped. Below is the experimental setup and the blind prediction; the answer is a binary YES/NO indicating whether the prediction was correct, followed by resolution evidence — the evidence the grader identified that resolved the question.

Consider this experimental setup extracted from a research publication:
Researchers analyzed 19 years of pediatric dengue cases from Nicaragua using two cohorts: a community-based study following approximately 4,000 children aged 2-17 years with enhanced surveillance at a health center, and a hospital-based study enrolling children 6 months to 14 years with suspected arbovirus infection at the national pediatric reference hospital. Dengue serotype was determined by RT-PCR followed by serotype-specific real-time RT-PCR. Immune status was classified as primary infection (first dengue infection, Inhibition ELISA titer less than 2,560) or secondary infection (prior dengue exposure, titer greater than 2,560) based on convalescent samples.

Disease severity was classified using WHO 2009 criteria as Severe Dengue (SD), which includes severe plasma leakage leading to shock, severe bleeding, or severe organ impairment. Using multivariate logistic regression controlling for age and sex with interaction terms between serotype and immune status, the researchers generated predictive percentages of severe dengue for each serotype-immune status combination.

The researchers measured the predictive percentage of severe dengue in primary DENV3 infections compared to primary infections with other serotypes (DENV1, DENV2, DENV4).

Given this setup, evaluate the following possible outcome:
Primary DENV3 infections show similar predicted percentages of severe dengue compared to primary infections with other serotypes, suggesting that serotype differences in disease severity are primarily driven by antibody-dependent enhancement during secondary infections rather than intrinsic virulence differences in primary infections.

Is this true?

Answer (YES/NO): NO